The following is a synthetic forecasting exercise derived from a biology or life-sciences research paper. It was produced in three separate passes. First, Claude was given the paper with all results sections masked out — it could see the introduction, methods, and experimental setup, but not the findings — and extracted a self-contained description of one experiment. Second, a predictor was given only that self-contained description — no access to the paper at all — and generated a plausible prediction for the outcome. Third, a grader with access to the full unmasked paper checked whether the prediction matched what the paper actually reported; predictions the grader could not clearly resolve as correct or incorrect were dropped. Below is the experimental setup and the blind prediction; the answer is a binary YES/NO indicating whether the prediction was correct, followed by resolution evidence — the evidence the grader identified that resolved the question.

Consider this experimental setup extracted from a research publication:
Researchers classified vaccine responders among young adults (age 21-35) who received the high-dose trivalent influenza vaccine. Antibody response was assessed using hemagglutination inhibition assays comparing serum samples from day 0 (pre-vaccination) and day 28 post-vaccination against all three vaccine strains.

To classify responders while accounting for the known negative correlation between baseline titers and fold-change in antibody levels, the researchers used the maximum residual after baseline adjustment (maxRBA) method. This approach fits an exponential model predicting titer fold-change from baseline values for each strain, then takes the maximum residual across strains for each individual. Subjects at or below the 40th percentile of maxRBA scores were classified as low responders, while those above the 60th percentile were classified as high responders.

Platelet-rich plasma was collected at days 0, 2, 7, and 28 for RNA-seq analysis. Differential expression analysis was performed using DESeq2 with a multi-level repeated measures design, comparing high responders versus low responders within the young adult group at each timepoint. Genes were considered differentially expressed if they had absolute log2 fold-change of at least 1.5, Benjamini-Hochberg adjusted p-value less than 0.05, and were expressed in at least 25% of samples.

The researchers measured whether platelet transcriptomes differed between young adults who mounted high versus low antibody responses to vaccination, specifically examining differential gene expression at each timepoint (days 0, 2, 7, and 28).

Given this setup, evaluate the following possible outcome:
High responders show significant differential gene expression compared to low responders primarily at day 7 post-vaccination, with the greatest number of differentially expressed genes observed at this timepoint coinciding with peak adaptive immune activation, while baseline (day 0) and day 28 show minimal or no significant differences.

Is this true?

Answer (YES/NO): NO